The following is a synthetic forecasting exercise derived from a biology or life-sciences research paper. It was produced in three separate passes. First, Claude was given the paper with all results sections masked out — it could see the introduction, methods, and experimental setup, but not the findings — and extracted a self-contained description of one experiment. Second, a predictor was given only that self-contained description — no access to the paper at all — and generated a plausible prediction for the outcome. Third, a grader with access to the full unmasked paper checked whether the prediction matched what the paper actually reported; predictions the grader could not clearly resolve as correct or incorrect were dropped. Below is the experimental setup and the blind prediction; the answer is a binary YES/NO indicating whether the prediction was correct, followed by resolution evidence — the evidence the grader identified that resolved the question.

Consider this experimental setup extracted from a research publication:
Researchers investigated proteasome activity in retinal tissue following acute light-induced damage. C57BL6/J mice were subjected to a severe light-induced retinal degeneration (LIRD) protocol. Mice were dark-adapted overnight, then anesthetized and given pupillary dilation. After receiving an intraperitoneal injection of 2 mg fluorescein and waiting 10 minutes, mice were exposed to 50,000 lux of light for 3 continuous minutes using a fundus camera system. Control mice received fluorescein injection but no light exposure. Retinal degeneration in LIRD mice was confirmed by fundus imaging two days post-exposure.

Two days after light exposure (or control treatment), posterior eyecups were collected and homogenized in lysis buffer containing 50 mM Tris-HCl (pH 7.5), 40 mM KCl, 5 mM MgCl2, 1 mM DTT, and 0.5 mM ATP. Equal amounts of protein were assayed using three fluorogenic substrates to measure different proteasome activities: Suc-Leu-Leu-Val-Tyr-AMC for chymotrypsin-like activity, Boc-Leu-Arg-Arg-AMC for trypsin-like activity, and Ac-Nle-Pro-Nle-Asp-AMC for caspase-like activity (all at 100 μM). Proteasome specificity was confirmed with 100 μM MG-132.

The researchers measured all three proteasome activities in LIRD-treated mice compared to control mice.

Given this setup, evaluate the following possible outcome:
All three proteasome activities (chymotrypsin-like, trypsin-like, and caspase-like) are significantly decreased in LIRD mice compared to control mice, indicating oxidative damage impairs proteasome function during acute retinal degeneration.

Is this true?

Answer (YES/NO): NO